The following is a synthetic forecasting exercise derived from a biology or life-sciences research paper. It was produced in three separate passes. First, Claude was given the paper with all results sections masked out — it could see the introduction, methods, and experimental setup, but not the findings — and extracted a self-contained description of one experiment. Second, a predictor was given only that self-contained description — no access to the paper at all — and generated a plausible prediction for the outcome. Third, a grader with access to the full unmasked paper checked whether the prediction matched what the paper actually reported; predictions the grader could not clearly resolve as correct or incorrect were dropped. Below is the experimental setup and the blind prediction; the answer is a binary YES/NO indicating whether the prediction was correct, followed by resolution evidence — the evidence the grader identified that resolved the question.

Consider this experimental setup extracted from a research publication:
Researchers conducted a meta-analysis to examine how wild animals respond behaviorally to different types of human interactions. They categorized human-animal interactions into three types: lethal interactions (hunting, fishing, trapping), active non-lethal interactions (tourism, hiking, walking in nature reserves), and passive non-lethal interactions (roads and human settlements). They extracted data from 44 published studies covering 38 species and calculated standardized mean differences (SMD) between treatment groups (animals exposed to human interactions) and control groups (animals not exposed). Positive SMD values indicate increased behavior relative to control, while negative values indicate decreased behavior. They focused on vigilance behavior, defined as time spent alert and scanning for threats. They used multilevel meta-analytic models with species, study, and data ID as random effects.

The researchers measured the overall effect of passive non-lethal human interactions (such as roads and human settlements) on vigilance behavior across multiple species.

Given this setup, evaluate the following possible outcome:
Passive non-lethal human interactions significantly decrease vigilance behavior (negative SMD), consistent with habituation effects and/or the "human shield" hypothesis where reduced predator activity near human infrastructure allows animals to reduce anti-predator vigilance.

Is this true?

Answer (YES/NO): YES